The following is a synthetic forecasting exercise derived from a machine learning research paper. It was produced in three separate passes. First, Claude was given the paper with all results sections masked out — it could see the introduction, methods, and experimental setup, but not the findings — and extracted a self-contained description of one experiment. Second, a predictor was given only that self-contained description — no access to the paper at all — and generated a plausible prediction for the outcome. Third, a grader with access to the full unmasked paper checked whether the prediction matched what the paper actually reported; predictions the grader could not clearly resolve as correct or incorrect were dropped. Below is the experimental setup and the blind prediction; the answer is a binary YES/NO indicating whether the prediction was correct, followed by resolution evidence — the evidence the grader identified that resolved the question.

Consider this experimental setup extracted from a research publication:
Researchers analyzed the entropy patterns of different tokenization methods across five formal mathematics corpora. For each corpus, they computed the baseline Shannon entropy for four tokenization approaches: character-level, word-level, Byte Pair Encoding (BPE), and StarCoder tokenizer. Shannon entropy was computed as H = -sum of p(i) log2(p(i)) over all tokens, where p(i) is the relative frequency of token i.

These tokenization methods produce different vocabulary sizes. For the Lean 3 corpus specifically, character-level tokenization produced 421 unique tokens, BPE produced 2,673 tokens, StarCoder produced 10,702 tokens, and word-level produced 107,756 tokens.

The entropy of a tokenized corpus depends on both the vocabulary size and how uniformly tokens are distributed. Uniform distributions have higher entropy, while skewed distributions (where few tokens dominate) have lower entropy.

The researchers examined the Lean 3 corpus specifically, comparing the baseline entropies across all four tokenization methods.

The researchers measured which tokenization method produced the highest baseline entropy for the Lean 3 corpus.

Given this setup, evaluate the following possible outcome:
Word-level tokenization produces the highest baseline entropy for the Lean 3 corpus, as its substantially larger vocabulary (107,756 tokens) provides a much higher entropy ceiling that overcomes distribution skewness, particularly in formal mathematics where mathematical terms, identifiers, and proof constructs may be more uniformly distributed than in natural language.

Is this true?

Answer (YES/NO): NO